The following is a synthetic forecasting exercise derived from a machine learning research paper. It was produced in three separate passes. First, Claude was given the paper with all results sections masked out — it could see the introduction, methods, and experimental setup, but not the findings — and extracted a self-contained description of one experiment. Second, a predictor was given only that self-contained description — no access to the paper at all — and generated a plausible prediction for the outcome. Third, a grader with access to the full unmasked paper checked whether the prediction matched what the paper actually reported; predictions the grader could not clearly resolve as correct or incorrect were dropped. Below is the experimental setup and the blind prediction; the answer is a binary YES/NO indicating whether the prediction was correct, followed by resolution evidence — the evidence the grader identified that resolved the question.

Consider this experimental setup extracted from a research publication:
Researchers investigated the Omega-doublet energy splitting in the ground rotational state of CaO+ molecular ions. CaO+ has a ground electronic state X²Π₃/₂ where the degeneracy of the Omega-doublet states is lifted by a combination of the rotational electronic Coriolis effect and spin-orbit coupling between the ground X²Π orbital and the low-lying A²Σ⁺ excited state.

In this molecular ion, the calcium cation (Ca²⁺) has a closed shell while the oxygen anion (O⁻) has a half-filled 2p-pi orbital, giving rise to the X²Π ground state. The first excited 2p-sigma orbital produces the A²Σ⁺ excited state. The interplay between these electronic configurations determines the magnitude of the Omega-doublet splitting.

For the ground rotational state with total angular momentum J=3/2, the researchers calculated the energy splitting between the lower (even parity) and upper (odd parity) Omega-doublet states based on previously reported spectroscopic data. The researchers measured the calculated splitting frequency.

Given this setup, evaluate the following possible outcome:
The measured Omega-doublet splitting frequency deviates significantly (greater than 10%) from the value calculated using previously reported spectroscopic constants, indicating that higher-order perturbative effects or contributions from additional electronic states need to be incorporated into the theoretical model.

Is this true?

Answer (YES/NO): NO